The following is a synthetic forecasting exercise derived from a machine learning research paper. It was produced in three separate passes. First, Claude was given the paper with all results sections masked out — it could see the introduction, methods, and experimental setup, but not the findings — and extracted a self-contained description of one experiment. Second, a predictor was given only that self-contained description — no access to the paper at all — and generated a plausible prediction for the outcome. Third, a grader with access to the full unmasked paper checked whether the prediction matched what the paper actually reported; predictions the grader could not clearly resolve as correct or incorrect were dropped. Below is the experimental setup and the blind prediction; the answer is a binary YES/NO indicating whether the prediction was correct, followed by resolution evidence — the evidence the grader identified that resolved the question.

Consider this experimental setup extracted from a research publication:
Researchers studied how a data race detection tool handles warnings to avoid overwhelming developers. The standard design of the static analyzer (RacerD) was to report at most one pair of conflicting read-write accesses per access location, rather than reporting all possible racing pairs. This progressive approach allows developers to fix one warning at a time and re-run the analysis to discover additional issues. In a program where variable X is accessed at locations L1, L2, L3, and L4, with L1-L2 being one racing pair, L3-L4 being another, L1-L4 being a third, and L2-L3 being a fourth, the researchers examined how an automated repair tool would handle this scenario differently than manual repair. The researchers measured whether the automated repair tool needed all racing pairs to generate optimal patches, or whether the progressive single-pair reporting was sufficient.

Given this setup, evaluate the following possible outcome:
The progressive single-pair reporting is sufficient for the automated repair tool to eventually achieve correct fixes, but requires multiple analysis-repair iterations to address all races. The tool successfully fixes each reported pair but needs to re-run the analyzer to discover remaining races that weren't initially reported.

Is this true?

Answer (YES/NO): NO